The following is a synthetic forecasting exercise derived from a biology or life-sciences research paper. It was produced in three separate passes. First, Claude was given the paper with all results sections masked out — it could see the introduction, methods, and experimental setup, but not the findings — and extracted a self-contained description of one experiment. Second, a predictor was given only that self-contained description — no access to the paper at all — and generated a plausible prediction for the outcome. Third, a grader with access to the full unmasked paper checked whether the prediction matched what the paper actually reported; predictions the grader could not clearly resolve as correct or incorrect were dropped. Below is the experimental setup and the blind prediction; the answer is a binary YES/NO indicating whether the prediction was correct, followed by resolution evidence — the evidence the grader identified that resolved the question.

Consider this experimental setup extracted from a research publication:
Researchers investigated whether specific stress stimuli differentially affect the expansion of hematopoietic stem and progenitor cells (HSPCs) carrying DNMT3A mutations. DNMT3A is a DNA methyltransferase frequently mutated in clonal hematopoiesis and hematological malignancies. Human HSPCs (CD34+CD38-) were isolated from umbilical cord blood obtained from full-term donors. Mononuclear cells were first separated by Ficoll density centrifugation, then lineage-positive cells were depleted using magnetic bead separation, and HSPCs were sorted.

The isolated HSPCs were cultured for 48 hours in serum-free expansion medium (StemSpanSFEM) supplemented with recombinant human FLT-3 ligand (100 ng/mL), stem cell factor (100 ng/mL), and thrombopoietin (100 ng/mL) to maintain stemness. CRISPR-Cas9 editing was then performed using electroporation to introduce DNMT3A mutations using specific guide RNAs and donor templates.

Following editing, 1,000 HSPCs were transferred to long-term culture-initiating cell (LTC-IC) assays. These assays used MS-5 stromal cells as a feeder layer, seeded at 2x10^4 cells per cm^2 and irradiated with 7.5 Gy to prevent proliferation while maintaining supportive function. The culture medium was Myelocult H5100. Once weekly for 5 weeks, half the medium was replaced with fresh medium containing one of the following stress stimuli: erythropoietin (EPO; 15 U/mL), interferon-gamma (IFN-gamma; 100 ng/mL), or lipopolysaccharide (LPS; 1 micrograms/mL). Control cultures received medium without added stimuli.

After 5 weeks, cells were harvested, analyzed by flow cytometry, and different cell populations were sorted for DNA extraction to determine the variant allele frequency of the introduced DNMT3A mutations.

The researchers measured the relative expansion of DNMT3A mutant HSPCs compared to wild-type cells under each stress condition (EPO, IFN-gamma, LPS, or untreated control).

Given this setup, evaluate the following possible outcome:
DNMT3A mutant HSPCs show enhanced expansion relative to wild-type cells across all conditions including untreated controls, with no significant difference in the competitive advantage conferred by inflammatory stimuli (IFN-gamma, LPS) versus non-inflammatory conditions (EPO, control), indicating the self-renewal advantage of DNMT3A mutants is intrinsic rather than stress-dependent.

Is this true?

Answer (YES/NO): NO